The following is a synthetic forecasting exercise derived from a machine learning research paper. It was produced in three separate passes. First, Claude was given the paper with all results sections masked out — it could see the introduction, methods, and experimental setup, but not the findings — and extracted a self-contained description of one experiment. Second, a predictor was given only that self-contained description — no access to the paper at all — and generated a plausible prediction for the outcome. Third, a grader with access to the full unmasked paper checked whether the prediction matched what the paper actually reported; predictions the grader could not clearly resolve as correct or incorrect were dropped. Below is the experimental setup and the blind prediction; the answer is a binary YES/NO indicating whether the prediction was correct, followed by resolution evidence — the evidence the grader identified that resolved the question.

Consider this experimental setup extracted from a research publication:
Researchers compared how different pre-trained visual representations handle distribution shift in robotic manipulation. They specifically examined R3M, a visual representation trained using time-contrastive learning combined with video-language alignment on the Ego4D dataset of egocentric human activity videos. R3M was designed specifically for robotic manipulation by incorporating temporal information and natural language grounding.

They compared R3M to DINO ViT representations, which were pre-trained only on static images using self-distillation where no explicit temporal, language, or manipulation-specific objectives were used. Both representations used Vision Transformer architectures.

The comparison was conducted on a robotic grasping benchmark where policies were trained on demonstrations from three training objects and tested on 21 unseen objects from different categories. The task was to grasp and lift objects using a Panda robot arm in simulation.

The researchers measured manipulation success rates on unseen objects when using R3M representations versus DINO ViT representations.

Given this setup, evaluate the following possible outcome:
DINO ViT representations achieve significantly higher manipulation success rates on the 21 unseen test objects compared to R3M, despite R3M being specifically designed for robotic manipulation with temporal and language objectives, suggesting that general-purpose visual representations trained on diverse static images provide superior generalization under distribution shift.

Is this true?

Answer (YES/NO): YES